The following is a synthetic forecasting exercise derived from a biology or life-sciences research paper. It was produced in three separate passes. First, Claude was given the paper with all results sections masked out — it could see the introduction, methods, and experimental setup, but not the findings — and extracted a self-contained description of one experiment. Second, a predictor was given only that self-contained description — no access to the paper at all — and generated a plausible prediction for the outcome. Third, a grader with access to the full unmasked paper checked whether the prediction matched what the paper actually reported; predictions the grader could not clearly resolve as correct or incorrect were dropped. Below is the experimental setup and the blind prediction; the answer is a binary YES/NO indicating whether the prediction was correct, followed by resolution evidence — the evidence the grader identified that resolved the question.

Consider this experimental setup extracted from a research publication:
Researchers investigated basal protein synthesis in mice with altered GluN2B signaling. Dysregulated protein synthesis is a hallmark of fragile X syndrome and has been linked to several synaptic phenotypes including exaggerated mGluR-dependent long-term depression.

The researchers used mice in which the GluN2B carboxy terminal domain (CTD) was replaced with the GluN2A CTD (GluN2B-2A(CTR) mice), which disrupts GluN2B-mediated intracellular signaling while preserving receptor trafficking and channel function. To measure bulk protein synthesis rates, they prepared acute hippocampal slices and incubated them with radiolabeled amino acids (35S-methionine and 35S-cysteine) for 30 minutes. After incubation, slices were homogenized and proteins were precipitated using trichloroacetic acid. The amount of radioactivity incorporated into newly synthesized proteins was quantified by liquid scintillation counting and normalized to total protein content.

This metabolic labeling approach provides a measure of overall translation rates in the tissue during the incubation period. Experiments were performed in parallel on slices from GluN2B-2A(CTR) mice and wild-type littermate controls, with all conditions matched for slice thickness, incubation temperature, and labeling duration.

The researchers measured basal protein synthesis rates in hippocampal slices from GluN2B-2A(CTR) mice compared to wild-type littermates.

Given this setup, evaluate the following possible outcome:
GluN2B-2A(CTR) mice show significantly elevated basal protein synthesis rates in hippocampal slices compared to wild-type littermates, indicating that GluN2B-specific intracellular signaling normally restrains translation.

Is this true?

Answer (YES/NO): YES